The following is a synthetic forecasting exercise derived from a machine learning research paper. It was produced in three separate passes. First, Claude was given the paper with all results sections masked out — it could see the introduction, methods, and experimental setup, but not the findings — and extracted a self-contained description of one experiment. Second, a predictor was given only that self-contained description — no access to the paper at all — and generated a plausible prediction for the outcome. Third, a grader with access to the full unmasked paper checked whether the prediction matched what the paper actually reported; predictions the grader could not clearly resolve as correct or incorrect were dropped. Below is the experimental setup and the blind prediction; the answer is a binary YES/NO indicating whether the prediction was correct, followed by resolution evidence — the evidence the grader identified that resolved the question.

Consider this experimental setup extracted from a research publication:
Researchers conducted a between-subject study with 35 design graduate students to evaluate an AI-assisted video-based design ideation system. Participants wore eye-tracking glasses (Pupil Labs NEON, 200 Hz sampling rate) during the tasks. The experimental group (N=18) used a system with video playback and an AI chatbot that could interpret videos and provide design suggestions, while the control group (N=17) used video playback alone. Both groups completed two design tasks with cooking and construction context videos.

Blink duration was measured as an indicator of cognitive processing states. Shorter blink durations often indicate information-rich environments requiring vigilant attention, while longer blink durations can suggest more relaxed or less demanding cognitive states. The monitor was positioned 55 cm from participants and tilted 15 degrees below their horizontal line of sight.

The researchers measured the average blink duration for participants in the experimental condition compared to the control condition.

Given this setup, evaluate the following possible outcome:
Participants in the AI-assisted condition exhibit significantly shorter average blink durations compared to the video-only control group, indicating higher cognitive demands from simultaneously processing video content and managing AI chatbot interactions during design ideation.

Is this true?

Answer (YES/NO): NO